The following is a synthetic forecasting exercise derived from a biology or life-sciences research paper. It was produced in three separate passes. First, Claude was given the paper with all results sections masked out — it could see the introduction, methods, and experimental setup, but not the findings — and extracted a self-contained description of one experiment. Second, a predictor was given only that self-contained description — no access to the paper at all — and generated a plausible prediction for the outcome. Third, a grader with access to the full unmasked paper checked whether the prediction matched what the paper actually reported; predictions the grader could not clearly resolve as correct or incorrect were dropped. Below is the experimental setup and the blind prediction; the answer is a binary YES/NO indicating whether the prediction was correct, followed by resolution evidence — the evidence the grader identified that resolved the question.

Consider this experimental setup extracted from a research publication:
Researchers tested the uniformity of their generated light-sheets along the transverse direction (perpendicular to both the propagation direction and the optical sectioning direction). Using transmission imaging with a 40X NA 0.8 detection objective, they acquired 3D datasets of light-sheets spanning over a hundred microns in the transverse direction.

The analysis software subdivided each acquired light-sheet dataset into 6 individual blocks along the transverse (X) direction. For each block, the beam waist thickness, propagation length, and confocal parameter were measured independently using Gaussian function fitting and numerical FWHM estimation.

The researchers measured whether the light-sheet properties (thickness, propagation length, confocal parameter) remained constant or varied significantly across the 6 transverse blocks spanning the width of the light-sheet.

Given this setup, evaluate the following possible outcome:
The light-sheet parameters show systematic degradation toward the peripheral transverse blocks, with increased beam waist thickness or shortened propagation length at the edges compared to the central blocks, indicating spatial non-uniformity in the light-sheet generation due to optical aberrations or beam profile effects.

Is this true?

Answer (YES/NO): NO